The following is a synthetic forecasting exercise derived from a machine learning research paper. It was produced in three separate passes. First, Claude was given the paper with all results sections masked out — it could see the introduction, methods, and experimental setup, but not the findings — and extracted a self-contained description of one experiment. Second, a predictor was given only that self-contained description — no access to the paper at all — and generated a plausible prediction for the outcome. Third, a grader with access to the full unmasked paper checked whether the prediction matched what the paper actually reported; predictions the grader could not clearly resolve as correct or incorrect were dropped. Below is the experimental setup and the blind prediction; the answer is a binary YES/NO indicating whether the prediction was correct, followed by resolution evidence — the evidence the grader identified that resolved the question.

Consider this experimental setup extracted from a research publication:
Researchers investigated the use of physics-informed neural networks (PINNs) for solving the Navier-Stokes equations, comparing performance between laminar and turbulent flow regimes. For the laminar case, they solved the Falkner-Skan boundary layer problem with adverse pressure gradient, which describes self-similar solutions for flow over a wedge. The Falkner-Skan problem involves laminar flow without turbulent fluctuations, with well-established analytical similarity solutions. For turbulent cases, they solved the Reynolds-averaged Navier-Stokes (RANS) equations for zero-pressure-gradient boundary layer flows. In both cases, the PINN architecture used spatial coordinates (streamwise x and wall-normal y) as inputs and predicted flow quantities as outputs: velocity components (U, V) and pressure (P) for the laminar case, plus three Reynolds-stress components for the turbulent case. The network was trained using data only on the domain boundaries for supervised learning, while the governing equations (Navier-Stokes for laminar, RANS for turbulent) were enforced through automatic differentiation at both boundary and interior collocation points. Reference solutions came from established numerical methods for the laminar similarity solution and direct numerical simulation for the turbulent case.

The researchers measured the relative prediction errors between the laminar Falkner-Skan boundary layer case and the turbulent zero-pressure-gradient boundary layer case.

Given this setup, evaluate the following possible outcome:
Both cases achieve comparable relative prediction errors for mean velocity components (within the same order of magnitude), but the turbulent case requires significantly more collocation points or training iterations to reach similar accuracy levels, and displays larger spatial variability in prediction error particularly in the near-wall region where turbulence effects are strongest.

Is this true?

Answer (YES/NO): NO